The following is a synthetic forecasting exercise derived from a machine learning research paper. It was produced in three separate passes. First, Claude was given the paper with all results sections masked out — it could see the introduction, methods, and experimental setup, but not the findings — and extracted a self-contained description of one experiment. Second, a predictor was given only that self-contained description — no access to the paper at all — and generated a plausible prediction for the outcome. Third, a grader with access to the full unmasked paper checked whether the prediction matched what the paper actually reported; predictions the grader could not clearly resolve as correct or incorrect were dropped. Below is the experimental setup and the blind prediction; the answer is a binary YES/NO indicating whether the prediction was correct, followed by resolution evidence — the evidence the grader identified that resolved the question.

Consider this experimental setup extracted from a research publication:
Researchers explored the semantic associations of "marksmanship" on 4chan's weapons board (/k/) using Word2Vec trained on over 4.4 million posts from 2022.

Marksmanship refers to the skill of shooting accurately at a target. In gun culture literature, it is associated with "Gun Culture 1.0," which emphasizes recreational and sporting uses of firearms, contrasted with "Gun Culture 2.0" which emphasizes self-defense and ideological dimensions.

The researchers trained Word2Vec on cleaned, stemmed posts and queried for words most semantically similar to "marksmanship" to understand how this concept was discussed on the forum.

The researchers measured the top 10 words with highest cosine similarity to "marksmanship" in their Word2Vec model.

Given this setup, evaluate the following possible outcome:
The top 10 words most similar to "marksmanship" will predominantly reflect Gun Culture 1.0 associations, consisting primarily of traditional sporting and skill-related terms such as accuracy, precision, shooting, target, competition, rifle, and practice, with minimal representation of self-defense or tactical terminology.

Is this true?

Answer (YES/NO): YES